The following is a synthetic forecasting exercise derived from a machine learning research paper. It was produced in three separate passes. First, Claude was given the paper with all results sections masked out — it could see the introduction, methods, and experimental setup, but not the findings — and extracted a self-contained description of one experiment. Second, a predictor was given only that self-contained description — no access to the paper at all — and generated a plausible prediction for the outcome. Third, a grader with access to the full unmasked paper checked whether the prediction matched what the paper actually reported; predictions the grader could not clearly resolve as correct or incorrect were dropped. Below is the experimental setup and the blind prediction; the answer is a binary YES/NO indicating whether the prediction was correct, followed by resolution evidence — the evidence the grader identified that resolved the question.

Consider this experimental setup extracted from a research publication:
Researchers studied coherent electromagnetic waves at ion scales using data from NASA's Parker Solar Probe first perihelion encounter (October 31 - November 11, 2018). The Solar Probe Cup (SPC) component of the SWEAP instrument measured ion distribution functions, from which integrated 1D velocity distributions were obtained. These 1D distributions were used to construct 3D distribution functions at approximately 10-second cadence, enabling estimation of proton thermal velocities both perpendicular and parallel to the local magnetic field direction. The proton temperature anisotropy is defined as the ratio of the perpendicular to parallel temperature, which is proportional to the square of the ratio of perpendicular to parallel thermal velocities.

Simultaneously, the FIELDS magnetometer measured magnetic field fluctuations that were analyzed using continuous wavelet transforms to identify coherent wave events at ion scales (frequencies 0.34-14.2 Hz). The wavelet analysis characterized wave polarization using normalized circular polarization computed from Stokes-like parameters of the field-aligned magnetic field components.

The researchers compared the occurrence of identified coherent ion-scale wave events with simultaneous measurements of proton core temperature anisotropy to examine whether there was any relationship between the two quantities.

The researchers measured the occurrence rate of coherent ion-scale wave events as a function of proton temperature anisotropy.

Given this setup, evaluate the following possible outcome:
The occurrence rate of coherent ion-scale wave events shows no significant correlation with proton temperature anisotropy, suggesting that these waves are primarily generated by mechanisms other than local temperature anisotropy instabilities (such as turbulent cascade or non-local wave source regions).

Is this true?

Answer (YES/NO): NO